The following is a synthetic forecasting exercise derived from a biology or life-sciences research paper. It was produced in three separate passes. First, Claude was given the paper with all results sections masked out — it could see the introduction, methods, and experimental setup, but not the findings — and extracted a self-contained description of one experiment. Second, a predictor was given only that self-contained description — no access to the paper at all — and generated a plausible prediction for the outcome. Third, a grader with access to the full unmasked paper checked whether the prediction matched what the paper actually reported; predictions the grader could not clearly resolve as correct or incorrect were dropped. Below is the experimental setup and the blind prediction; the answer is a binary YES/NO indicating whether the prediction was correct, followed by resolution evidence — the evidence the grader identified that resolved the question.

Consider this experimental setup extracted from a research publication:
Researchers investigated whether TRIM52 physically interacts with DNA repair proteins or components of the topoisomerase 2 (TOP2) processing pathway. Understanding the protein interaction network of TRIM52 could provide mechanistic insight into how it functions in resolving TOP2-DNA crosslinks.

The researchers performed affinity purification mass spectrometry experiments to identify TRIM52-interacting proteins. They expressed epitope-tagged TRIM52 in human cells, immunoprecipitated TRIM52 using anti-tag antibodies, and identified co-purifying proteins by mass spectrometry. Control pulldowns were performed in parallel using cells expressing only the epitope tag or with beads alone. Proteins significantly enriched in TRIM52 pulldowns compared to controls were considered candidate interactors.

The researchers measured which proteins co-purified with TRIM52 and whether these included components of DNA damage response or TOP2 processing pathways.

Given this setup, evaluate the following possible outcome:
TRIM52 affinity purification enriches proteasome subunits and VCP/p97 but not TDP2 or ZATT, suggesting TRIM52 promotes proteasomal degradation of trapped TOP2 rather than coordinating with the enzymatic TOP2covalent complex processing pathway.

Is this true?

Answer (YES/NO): NO